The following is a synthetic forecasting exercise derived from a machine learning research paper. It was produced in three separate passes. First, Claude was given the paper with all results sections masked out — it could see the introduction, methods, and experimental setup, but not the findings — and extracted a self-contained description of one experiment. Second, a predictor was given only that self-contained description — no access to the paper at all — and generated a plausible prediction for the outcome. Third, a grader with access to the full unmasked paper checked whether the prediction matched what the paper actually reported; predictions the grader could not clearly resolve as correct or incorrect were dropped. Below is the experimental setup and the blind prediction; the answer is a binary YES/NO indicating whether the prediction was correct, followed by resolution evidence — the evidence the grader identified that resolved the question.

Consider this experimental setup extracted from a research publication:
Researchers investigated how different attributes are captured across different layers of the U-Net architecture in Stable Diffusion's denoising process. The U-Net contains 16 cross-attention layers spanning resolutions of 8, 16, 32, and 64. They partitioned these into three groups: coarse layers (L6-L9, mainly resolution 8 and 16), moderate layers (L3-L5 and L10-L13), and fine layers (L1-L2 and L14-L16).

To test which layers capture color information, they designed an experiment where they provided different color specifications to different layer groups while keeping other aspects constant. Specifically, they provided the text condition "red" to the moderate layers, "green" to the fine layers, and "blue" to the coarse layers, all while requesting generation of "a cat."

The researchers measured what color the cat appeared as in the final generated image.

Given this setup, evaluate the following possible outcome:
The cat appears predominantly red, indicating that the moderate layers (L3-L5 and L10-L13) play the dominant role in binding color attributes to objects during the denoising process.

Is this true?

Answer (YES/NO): YES